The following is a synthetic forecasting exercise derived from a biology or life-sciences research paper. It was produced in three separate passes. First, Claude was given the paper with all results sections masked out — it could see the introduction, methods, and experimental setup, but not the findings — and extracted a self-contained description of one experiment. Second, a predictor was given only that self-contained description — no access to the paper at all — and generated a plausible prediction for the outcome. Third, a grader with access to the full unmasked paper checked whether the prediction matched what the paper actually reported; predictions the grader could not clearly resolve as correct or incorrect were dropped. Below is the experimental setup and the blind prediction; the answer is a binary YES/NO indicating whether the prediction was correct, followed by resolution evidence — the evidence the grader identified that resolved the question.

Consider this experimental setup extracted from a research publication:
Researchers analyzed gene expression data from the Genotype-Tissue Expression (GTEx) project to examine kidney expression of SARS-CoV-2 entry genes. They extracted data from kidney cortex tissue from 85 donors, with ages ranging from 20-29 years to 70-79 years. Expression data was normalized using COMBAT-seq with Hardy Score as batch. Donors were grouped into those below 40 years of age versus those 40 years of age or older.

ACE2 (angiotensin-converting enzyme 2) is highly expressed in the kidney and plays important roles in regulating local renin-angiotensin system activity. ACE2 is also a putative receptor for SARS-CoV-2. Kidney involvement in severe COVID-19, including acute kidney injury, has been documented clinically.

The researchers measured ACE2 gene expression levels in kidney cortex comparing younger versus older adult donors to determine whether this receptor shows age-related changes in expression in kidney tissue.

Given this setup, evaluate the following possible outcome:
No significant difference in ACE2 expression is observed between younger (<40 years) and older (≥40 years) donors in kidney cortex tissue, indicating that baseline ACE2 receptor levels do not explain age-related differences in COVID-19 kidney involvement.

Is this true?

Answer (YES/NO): YES